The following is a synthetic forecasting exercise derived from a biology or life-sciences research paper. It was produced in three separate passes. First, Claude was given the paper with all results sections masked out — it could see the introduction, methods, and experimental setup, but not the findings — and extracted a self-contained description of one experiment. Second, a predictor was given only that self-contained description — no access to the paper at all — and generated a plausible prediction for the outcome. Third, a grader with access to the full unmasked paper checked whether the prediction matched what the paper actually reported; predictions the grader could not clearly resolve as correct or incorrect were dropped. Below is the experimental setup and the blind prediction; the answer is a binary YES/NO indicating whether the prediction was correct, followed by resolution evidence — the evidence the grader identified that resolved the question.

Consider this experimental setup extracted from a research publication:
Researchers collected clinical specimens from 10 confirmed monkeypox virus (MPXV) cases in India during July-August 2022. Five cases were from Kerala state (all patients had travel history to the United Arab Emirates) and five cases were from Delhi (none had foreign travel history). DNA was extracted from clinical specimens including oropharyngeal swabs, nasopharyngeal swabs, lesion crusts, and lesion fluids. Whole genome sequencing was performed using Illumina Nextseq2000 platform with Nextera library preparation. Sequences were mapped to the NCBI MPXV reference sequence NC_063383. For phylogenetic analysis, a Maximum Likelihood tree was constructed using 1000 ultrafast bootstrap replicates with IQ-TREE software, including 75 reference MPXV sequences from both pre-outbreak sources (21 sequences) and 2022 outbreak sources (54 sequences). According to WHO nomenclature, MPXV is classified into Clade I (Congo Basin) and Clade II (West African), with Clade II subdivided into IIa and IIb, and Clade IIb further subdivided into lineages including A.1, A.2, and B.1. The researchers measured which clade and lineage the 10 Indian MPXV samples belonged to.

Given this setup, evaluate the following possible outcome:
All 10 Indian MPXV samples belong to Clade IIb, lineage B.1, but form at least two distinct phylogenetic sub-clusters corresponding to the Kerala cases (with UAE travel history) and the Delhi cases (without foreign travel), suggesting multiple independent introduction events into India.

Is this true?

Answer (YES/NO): NO